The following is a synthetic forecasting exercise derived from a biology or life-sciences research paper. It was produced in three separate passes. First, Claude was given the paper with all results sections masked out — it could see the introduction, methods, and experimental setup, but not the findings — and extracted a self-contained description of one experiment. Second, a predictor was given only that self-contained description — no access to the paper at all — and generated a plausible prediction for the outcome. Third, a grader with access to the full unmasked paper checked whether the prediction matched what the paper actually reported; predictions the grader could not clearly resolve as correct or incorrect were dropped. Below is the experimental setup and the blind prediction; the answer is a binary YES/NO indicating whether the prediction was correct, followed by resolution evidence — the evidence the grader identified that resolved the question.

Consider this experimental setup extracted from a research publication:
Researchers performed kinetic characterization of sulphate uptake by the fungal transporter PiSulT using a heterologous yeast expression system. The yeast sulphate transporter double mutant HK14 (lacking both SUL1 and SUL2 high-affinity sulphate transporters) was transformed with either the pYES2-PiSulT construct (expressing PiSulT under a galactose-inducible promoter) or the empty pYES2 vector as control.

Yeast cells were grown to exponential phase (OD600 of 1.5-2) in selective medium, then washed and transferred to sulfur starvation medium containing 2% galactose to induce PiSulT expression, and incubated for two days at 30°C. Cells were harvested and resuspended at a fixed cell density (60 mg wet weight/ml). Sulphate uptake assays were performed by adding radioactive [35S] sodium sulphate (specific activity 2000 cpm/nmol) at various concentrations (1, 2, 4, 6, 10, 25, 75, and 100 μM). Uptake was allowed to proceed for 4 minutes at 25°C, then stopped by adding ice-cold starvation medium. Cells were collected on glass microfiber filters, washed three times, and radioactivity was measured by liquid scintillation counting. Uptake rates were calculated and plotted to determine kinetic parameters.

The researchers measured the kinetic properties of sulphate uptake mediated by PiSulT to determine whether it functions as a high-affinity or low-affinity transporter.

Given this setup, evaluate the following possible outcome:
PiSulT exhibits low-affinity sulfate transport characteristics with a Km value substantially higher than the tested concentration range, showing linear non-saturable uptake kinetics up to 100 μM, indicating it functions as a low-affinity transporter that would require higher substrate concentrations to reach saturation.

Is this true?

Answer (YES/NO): NO